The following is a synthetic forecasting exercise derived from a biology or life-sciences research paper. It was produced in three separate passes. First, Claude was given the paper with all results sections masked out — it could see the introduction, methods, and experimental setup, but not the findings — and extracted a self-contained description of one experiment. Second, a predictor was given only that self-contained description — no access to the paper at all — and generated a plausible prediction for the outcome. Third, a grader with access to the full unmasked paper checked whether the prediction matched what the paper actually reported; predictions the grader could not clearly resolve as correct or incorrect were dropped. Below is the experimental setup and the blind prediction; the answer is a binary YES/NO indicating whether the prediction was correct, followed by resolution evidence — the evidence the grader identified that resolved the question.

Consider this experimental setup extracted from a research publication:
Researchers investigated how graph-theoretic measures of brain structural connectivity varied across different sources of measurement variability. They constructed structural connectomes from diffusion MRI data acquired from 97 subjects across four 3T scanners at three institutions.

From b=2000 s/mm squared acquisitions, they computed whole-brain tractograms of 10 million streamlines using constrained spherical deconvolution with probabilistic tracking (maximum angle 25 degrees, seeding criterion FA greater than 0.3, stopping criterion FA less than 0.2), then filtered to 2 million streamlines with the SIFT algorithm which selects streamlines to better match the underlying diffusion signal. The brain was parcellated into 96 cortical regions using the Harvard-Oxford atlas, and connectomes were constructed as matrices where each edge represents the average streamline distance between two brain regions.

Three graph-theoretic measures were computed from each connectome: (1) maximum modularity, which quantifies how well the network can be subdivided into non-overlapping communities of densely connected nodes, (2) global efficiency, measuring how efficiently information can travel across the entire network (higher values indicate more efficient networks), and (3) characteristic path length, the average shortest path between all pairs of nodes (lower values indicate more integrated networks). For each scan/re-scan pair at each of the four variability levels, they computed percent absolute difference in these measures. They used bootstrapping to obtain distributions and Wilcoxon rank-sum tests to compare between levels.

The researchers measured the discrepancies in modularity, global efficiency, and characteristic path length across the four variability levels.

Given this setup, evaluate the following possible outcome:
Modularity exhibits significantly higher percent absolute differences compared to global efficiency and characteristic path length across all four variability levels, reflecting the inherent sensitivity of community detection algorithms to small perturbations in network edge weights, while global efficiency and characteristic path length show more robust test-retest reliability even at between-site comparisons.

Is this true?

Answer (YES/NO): NO